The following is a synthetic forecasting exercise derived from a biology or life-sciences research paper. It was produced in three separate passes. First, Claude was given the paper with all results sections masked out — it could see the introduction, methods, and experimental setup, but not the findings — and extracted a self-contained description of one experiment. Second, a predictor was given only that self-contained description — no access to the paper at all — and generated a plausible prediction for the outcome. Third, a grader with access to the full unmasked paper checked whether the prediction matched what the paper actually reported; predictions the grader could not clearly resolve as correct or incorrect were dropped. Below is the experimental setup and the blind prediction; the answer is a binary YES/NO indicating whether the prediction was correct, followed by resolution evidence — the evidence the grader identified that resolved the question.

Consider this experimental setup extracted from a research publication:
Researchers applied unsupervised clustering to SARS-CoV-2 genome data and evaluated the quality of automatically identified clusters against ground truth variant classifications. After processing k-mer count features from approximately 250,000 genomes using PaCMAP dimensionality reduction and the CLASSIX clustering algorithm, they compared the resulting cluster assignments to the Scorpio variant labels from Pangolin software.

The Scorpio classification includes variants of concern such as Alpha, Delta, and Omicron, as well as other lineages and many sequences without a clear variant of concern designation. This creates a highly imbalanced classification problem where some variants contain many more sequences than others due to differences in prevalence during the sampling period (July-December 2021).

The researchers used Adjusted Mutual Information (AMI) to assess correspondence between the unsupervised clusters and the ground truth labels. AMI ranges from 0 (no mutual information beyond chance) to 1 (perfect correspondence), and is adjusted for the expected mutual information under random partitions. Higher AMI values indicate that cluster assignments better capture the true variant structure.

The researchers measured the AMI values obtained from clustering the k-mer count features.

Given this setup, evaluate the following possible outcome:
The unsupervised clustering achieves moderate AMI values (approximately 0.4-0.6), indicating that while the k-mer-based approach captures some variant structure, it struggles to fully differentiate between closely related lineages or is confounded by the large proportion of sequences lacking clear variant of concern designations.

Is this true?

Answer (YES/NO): YES